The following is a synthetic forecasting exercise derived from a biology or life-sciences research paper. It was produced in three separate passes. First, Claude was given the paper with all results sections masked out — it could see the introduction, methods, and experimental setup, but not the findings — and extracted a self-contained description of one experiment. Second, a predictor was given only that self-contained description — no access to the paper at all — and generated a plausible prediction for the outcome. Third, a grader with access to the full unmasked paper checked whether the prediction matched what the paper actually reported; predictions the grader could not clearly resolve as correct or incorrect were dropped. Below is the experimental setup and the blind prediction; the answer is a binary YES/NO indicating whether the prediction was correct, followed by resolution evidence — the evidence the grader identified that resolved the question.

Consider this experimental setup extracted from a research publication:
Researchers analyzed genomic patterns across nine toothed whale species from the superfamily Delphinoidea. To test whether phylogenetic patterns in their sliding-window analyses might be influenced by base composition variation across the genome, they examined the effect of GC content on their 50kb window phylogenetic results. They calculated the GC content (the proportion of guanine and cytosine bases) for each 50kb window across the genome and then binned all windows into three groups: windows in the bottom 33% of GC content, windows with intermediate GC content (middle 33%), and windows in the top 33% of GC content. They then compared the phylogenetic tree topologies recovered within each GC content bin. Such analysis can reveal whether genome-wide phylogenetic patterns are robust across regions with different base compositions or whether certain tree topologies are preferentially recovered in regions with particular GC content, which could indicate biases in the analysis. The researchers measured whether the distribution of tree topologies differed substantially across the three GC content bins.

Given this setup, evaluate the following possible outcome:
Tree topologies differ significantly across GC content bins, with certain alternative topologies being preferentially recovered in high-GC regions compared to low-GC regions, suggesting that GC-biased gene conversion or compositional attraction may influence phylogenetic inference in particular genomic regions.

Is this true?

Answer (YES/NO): NO